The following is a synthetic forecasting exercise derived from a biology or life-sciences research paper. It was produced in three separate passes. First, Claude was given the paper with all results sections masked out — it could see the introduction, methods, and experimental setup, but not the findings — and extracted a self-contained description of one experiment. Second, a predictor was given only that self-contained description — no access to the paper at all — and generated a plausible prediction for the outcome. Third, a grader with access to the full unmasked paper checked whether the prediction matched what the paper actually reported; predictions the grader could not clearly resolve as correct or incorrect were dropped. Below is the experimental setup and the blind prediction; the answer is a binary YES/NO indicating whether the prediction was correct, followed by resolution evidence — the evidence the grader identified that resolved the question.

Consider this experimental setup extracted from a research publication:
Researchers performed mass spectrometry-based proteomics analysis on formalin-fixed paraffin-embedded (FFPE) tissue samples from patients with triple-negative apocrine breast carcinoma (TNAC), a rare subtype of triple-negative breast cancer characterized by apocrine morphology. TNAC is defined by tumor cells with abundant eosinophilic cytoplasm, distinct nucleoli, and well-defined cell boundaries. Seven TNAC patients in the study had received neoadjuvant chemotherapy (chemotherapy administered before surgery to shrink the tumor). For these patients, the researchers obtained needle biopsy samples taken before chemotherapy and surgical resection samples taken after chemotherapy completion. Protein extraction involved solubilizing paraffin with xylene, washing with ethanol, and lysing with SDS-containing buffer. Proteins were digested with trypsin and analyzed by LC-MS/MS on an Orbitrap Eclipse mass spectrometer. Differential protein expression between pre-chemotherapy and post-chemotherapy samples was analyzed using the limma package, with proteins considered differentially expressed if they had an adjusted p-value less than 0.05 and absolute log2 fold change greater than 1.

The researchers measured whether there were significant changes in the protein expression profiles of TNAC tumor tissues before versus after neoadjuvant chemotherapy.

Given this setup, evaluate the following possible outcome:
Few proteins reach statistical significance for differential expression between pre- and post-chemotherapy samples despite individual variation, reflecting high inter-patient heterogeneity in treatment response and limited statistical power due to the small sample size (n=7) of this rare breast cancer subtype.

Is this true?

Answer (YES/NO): NO